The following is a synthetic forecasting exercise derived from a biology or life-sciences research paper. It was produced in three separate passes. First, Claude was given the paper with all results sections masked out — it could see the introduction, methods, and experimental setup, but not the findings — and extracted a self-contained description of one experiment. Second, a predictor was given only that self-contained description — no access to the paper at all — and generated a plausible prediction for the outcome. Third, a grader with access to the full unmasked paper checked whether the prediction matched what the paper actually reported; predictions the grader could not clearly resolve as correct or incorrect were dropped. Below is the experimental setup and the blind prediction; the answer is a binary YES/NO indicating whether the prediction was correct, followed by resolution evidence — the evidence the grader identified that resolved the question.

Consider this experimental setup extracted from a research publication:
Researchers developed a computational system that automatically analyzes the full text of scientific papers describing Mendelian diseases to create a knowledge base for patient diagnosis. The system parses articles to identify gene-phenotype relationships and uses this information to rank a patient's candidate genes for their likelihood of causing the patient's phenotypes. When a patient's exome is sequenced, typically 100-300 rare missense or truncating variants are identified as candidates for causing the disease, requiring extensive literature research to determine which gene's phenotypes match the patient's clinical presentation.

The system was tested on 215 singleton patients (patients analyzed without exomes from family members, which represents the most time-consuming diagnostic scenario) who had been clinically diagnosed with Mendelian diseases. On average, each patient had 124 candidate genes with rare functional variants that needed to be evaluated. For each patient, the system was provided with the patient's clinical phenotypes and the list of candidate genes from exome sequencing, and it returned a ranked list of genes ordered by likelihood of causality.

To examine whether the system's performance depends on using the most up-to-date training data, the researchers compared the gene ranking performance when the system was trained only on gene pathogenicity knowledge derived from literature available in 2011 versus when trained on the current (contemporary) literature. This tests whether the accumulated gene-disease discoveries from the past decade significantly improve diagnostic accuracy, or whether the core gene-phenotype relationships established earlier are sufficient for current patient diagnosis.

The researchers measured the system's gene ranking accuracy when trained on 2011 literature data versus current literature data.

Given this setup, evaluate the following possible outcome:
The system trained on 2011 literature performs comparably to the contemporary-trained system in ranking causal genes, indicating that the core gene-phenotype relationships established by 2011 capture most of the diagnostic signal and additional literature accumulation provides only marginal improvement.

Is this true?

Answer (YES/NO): YES